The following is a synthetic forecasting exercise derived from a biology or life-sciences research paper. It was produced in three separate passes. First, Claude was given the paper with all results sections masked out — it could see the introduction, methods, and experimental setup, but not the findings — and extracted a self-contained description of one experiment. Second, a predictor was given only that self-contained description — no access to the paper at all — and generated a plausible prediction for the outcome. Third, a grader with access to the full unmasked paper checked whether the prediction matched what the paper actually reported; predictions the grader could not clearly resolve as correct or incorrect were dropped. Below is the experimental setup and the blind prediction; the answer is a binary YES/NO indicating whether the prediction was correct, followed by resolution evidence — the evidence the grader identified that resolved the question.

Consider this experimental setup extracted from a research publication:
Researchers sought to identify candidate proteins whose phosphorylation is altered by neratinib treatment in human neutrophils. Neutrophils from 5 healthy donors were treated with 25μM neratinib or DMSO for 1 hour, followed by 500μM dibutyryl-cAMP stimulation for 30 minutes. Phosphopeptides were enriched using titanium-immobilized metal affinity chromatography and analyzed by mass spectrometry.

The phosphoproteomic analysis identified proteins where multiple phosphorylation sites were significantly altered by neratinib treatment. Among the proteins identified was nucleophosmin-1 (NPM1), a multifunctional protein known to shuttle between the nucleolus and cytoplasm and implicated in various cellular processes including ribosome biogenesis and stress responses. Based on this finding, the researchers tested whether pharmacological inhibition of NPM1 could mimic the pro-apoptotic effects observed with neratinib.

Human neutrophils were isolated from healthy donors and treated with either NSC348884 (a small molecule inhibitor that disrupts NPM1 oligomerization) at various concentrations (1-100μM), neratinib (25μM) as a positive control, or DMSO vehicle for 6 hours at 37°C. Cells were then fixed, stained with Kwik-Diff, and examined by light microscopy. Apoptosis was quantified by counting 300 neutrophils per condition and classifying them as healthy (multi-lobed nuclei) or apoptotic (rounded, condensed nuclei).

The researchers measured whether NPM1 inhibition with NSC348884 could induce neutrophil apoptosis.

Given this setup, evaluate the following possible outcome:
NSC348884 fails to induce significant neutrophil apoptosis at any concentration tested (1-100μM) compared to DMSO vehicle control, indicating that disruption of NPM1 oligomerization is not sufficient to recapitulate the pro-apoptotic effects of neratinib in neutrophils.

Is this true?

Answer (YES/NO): NO